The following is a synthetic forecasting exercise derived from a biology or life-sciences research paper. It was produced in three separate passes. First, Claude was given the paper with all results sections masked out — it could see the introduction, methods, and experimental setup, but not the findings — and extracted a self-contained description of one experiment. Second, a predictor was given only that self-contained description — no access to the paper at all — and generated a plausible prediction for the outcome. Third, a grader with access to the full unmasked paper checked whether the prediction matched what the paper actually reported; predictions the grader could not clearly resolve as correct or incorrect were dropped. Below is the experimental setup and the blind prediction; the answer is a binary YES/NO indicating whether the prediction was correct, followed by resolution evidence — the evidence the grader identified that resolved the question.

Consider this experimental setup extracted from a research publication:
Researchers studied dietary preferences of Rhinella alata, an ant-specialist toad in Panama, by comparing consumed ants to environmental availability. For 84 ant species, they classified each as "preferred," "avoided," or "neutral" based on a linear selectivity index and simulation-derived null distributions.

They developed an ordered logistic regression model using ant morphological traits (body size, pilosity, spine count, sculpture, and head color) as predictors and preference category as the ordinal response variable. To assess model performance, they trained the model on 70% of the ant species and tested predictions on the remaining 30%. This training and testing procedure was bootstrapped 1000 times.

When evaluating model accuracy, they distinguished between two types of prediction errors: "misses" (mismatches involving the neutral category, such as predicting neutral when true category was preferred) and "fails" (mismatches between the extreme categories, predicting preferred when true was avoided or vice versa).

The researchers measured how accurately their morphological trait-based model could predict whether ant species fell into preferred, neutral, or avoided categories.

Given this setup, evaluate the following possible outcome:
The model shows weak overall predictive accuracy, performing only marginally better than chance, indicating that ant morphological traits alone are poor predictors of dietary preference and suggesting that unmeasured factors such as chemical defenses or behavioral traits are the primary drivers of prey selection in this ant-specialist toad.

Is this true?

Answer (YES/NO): NO